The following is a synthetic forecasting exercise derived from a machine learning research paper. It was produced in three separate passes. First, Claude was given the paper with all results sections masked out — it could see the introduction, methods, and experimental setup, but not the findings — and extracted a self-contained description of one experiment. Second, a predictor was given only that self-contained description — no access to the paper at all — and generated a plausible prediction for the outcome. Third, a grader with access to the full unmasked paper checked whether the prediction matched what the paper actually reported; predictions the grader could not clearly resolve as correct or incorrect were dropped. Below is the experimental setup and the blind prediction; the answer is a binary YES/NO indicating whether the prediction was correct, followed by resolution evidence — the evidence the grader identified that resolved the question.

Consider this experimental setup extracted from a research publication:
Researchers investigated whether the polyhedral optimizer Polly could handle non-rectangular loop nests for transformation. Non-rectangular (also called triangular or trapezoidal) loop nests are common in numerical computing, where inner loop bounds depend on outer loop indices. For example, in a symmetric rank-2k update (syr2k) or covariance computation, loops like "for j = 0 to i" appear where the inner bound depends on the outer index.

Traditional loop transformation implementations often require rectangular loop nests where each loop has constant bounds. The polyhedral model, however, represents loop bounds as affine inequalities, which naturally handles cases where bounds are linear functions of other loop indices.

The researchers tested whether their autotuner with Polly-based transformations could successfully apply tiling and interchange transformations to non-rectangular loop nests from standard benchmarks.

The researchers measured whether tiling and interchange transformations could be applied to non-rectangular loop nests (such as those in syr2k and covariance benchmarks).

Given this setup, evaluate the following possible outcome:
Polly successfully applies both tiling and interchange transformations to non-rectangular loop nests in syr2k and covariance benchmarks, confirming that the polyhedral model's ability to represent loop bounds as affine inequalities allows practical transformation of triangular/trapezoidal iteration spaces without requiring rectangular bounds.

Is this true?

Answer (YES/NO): YES